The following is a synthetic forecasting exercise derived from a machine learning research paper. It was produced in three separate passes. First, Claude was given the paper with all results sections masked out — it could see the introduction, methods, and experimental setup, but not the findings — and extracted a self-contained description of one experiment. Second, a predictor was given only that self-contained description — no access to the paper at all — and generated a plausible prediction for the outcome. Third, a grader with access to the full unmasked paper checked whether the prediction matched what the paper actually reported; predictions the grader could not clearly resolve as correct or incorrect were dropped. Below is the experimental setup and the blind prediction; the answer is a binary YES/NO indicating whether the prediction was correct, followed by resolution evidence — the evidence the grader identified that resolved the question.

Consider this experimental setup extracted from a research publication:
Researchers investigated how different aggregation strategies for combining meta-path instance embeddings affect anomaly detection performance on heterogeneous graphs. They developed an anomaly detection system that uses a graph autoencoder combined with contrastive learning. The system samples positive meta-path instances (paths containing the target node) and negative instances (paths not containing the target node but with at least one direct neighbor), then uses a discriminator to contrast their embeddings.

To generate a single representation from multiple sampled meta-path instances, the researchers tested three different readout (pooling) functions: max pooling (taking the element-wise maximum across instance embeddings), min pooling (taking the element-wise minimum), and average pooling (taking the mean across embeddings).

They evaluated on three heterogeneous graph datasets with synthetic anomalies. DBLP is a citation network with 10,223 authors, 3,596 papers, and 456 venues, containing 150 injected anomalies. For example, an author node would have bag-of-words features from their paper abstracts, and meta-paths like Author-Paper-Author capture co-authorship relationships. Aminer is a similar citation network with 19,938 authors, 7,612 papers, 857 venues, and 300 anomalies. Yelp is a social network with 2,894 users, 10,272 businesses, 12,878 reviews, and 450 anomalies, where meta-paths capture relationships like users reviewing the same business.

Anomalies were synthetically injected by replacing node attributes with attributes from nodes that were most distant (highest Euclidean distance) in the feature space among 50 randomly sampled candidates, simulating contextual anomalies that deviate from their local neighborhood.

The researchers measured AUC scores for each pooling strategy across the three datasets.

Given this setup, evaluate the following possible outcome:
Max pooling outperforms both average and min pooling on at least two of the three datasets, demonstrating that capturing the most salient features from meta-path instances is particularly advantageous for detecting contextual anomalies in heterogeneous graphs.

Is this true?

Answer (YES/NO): NO